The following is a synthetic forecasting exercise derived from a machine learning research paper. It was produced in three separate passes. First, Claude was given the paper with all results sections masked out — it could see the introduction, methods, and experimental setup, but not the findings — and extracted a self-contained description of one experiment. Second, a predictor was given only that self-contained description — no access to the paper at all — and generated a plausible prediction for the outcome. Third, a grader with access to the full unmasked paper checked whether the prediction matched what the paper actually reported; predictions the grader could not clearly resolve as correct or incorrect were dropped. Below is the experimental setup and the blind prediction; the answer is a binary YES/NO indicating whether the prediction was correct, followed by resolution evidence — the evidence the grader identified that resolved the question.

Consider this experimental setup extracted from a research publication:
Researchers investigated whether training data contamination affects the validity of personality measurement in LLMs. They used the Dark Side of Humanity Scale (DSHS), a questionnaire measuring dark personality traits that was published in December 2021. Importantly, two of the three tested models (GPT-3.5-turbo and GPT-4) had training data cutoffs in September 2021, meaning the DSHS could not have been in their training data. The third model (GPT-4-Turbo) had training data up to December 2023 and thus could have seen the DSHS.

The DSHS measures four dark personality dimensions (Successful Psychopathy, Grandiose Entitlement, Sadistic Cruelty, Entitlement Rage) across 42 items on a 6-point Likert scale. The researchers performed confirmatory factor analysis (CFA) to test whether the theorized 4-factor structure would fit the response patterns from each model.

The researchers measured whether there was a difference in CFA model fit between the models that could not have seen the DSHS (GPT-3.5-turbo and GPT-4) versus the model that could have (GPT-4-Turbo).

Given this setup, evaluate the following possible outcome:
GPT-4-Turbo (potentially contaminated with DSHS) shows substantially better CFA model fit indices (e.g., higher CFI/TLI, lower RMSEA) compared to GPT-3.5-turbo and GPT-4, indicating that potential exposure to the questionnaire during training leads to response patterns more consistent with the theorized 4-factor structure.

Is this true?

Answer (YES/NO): NO